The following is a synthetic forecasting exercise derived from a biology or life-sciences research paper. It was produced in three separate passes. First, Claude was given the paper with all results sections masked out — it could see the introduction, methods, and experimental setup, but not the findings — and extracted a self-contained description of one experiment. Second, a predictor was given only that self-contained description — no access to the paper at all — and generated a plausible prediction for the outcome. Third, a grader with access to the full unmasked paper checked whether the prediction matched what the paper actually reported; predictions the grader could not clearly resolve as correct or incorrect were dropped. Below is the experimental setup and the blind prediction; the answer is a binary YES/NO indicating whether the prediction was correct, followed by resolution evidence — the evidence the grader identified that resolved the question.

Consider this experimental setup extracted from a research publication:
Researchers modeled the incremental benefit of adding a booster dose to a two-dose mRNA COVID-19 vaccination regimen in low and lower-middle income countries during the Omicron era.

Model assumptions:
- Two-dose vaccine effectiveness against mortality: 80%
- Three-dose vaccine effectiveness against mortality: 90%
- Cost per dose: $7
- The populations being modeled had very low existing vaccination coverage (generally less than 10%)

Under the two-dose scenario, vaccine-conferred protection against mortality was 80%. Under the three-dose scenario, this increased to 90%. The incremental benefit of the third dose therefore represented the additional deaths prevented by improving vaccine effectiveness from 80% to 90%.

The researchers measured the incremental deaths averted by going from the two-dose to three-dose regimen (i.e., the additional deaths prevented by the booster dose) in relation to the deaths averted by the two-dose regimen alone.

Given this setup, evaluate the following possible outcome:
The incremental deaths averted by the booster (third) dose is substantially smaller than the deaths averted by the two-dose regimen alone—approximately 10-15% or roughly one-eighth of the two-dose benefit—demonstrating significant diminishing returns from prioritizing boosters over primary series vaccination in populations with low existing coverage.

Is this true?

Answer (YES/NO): NO